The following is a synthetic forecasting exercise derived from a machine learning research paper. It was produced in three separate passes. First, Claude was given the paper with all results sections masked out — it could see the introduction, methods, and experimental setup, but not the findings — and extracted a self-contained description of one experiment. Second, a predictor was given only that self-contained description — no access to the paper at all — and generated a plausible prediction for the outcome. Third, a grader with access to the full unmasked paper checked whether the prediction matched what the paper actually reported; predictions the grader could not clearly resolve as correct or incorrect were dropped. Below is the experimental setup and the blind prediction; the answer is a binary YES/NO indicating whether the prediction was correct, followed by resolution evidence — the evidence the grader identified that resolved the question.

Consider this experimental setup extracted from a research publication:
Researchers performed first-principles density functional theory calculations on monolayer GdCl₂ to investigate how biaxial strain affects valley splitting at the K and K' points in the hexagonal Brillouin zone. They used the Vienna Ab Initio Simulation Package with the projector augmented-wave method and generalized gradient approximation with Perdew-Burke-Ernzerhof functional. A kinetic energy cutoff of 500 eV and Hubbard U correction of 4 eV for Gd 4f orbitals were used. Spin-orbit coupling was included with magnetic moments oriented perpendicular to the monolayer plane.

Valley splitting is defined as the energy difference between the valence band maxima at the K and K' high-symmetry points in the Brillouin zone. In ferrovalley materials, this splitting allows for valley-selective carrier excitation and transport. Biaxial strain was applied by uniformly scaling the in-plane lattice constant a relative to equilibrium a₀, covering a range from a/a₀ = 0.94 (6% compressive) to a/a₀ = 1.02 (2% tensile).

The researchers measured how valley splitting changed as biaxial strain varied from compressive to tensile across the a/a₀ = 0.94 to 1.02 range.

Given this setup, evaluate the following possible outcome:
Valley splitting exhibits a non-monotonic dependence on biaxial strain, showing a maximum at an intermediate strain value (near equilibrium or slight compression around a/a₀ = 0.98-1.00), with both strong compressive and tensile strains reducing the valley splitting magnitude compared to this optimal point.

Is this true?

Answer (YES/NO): NO